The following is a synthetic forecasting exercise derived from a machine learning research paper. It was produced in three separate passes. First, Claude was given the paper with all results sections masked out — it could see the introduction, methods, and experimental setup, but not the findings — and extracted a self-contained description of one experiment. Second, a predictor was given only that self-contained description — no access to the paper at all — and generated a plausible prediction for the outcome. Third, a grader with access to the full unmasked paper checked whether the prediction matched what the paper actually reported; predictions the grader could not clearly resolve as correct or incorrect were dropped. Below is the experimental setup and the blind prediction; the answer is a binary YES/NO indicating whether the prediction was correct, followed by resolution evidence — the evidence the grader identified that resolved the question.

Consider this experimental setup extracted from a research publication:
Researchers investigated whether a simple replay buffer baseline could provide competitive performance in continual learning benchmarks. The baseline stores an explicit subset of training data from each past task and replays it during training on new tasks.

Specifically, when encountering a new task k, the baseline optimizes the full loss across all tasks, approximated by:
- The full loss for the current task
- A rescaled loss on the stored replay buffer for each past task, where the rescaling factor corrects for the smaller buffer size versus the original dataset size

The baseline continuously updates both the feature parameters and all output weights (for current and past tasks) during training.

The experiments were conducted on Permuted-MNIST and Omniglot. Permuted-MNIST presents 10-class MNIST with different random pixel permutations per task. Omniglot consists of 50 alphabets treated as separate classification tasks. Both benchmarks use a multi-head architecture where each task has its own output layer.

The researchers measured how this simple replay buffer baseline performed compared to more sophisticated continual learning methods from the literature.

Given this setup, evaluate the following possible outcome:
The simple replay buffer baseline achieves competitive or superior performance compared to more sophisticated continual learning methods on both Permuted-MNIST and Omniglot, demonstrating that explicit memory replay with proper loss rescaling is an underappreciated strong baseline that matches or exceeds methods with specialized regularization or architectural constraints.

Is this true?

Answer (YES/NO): NO